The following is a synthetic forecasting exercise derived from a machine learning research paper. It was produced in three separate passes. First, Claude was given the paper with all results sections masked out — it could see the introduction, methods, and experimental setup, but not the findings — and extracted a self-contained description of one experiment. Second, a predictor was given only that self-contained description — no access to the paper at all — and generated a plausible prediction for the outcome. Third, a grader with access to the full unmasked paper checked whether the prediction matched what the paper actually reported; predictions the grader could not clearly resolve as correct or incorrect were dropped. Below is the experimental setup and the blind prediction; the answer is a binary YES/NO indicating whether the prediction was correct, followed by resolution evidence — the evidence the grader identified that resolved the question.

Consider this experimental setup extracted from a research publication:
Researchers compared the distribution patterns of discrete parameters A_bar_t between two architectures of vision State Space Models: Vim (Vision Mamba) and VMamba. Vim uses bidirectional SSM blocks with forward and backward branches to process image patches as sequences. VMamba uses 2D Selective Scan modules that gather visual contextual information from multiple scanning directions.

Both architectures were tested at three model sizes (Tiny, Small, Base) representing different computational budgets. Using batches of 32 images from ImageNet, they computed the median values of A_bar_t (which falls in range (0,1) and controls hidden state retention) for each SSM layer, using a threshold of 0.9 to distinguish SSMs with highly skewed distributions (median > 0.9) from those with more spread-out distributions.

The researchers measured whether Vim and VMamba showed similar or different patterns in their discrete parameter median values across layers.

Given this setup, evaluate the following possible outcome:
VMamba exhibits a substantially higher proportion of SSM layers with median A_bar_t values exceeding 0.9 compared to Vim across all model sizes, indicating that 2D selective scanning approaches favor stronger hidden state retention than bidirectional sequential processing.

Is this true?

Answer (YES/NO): NO